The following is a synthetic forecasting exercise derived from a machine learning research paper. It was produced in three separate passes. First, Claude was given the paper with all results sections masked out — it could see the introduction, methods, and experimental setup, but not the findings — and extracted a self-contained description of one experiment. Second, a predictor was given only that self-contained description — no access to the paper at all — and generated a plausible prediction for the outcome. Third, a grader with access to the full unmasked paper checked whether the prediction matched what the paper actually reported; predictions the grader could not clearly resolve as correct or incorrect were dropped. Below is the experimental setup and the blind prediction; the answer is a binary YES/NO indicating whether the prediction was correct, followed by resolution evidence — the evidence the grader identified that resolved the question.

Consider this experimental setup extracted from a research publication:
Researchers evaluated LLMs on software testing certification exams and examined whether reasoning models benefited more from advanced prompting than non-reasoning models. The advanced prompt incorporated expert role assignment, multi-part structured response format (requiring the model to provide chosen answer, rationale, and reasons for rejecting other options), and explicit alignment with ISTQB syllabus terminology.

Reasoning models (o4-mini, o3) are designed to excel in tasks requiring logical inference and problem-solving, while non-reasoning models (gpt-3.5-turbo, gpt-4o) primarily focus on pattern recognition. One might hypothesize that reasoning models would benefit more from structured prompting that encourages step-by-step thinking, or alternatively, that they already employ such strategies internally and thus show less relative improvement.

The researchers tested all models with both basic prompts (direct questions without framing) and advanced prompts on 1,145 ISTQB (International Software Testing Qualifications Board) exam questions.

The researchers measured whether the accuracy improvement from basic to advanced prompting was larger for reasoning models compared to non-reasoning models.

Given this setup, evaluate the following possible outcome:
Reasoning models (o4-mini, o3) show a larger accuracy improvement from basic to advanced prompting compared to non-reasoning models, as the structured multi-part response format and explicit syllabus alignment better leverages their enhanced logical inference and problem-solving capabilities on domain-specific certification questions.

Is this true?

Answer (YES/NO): NO